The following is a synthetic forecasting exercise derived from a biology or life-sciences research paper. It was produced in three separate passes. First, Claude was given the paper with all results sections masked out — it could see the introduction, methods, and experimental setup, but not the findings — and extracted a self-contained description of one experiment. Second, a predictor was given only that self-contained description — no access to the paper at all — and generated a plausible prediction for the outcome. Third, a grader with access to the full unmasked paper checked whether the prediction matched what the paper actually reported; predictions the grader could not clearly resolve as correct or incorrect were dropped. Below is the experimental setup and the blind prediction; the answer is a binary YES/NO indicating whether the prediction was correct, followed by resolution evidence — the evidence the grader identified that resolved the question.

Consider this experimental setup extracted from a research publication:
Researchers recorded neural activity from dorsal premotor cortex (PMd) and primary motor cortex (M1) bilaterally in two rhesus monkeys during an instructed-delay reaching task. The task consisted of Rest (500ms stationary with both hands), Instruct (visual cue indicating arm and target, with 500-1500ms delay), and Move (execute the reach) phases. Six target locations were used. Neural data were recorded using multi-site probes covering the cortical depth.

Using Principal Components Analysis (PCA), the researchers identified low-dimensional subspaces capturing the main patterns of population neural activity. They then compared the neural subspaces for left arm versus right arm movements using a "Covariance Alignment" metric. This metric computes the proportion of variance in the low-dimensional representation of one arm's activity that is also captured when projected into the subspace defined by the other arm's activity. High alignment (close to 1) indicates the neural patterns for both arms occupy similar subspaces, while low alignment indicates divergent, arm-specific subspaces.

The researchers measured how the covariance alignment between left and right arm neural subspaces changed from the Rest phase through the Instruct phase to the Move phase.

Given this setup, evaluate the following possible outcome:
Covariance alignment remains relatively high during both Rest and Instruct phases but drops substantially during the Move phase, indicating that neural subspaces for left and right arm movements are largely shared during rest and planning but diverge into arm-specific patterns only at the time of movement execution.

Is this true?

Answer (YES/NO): NO